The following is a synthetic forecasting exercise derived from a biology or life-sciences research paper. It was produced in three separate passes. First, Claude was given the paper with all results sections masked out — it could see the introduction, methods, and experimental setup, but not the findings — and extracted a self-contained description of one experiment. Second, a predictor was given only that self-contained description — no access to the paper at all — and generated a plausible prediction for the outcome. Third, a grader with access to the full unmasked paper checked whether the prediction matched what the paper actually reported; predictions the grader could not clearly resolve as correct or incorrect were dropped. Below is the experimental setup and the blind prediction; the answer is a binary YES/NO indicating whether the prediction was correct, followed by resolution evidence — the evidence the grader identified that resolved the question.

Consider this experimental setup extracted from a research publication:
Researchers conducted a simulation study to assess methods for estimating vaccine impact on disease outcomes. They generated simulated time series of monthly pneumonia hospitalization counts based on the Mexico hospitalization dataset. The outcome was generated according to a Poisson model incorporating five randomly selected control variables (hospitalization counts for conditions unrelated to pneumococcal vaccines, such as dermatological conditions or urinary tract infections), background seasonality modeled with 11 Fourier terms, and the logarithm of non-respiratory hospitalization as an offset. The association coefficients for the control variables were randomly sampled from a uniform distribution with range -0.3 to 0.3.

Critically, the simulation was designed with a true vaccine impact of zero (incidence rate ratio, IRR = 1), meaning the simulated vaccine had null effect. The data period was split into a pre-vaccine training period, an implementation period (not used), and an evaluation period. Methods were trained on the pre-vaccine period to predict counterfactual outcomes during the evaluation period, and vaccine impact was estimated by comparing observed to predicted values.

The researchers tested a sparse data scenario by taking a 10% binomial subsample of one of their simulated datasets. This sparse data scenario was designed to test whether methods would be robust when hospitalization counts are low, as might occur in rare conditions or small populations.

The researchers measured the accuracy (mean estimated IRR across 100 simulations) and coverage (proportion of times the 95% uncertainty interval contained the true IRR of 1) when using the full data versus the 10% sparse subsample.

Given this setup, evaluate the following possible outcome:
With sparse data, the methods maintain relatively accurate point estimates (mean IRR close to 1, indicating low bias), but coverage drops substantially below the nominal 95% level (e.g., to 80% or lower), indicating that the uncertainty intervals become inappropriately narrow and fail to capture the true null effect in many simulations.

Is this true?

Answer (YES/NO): NO